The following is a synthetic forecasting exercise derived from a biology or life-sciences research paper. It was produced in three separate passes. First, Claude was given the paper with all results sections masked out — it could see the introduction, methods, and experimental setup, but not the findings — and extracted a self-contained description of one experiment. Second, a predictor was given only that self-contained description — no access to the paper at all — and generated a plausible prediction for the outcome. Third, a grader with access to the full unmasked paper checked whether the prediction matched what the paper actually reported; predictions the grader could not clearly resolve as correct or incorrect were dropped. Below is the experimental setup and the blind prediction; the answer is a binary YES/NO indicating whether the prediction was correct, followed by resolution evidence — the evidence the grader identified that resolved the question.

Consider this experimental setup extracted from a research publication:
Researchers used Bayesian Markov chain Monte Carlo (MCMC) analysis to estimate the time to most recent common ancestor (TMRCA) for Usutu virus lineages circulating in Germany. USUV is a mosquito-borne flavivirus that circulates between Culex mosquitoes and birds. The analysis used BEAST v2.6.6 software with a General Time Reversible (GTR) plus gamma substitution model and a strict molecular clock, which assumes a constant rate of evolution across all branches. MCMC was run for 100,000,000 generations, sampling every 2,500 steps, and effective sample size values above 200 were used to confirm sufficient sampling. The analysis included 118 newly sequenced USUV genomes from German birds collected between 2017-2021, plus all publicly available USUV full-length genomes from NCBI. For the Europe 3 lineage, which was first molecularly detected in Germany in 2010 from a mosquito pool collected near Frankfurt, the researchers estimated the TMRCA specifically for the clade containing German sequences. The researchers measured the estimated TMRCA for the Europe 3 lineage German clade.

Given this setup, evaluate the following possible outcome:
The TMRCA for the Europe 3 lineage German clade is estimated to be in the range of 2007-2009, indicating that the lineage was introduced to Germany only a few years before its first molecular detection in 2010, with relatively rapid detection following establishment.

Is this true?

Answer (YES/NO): YES